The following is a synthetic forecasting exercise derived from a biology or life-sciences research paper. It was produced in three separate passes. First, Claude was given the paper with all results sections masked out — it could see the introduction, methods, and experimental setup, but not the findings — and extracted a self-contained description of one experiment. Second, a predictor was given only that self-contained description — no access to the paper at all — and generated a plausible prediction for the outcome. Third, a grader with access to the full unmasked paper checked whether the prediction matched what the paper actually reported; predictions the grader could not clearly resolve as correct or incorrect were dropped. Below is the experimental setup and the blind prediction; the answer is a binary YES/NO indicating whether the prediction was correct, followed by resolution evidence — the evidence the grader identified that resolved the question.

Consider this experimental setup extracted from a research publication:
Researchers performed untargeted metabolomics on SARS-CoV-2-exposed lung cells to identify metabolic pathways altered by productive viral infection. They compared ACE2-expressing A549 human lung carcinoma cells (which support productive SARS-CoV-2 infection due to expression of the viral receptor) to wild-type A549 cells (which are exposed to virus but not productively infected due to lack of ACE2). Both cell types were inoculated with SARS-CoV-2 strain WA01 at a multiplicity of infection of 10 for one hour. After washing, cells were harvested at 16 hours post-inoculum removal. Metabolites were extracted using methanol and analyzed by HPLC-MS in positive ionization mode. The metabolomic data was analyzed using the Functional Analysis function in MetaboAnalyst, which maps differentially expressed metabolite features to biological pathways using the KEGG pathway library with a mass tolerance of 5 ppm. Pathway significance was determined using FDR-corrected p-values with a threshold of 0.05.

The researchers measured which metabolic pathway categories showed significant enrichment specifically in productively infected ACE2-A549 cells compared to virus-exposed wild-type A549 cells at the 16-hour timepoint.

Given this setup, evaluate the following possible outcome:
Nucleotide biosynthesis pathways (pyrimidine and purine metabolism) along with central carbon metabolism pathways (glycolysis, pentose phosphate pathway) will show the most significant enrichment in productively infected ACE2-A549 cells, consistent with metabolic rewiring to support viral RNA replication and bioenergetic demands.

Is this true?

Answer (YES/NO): NO